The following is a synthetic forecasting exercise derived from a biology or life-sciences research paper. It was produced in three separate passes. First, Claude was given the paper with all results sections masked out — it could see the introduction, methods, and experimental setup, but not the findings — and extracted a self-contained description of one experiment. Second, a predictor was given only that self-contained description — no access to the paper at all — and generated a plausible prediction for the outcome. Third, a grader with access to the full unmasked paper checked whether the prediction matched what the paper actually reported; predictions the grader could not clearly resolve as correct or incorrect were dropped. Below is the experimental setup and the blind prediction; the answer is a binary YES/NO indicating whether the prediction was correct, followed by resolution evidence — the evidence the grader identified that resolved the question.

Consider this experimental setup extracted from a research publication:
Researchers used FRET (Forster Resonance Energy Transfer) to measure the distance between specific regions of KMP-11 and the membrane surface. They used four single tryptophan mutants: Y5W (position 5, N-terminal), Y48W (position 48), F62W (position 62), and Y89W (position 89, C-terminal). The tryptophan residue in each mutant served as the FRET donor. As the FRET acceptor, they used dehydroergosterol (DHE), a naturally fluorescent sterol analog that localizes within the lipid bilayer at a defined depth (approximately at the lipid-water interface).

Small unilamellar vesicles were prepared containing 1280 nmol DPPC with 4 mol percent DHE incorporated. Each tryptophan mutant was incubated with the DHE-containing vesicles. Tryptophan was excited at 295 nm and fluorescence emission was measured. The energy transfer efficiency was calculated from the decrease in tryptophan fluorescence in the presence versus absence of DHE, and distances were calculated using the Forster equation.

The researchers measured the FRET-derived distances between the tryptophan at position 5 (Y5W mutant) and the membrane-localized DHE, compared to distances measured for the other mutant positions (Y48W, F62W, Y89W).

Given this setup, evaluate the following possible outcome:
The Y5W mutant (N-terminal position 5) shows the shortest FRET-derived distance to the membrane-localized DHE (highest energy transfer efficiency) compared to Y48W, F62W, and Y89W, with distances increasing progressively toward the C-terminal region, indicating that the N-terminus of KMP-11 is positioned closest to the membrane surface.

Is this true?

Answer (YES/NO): NO